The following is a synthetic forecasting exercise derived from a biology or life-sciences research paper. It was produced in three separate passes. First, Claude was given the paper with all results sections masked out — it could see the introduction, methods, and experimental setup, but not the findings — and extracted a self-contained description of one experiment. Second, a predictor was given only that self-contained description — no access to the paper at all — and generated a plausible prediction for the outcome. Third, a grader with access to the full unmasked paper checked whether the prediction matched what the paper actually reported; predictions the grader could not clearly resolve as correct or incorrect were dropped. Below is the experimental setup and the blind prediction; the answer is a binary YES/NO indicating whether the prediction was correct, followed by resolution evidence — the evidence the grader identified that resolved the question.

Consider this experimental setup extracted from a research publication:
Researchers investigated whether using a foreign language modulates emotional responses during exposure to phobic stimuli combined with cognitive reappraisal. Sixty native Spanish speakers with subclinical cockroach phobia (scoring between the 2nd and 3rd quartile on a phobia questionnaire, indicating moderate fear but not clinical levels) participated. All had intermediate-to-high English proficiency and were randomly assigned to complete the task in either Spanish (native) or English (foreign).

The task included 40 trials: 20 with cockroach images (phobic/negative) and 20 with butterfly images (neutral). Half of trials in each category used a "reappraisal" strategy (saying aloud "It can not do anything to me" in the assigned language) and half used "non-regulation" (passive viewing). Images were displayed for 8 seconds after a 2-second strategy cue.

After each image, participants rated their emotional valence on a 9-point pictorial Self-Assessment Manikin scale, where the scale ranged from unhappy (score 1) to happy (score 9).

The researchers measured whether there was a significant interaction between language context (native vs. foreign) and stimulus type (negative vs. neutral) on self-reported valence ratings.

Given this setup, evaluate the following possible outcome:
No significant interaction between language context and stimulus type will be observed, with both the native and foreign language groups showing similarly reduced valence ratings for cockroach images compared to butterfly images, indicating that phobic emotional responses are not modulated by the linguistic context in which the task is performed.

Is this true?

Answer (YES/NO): YES